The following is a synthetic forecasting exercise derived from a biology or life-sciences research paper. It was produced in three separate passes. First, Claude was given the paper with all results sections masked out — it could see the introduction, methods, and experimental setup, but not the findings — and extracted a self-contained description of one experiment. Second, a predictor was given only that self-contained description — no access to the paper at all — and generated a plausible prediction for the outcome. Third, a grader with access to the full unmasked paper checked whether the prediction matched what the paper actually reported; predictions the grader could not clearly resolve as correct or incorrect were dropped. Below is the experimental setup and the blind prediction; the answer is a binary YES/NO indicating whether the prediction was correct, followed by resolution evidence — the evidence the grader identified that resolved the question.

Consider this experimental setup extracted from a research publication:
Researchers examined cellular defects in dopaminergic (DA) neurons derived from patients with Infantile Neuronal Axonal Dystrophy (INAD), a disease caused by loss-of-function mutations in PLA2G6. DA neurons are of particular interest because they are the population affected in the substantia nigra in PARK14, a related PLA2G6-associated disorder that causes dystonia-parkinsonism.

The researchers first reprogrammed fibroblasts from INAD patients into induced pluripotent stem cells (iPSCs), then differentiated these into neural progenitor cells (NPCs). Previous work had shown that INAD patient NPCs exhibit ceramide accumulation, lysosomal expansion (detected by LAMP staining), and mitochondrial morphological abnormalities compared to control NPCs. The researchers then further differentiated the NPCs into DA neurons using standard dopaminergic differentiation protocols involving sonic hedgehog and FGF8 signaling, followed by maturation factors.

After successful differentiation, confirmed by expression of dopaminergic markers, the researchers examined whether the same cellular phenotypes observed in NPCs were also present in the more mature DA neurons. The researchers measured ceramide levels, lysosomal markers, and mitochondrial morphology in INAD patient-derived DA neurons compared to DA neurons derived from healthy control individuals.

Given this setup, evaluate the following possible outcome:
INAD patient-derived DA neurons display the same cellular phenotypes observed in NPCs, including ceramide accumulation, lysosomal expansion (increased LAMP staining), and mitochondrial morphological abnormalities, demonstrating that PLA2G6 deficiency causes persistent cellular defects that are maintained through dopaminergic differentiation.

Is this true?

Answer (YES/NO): NO